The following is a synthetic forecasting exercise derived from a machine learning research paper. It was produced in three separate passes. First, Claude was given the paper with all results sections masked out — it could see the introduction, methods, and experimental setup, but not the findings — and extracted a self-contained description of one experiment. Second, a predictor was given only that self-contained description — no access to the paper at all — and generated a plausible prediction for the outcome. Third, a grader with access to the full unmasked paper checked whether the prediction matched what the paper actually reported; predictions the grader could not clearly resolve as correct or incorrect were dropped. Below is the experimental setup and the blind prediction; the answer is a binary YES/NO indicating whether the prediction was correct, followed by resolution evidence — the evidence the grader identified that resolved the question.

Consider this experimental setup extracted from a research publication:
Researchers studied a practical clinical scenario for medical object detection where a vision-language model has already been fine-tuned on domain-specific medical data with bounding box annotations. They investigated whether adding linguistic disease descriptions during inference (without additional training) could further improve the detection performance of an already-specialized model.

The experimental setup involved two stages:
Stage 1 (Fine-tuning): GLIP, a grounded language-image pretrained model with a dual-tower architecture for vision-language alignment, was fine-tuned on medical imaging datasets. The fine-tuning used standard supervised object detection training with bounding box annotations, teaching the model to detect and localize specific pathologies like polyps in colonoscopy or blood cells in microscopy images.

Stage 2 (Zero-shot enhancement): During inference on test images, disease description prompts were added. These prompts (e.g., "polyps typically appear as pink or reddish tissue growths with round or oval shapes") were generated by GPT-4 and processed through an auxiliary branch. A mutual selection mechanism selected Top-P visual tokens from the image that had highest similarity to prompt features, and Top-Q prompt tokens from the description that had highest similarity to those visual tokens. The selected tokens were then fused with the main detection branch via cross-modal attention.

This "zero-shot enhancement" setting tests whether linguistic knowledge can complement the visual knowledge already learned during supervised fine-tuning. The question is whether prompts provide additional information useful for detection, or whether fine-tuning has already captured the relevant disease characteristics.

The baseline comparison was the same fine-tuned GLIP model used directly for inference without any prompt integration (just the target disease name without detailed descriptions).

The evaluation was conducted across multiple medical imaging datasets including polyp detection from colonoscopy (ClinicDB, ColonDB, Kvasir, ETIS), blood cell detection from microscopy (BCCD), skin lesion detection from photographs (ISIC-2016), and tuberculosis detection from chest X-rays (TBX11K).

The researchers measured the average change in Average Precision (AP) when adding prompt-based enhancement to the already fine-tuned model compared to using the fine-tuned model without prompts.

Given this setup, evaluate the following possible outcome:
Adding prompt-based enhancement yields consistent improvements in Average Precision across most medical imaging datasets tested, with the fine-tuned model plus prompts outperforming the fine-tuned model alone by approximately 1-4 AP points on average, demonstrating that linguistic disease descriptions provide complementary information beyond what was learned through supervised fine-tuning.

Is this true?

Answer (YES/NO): YES